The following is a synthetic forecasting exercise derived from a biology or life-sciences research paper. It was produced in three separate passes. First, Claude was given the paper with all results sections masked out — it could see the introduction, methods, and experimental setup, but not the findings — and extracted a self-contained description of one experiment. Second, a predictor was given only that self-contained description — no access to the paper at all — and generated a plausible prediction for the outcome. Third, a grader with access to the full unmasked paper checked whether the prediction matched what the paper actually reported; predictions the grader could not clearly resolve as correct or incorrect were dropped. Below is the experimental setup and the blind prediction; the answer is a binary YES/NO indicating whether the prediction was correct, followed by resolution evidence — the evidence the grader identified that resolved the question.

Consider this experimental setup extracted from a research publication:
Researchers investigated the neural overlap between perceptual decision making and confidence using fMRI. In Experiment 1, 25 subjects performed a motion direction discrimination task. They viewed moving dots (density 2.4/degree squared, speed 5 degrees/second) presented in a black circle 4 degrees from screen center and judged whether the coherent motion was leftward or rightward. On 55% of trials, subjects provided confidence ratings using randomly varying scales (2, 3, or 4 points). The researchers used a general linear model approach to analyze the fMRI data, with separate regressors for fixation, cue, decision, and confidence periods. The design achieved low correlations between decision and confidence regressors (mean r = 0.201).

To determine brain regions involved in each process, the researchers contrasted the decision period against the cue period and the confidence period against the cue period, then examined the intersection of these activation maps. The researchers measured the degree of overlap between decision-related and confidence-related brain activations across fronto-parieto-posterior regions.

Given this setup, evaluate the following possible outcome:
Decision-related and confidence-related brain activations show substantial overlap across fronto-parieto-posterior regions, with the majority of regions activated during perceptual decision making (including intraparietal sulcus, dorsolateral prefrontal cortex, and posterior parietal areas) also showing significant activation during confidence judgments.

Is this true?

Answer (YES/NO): YES